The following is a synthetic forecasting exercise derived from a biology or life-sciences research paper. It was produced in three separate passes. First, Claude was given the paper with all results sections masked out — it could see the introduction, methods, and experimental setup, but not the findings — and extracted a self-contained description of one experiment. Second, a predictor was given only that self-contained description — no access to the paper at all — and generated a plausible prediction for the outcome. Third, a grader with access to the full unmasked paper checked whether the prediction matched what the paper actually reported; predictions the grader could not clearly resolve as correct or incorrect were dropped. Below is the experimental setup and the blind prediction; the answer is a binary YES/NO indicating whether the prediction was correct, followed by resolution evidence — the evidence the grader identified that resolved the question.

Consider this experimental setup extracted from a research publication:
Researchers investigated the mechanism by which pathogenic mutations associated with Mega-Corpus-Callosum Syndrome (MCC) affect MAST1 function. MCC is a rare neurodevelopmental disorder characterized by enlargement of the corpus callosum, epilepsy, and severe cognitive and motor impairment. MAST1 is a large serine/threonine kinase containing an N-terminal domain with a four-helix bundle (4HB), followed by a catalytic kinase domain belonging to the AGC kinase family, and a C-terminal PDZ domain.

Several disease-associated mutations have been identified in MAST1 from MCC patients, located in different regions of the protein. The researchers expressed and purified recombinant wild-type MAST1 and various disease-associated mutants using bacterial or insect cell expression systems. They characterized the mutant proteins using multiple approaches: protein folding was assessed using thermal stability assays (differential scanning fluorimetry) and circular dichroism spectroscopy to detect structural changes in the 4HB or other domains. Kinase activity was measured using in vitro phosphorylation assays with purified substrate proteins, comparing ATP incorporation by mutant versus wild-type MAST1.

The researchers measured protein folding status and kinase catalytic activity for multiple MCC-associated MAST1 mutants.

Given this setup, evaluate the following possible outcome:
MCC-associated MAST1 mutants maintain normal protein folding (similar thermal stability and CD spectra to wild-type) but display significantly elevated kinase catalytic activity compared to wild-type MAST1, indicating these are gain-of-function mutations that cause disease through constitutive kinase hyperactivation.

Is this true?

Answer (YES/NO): NO